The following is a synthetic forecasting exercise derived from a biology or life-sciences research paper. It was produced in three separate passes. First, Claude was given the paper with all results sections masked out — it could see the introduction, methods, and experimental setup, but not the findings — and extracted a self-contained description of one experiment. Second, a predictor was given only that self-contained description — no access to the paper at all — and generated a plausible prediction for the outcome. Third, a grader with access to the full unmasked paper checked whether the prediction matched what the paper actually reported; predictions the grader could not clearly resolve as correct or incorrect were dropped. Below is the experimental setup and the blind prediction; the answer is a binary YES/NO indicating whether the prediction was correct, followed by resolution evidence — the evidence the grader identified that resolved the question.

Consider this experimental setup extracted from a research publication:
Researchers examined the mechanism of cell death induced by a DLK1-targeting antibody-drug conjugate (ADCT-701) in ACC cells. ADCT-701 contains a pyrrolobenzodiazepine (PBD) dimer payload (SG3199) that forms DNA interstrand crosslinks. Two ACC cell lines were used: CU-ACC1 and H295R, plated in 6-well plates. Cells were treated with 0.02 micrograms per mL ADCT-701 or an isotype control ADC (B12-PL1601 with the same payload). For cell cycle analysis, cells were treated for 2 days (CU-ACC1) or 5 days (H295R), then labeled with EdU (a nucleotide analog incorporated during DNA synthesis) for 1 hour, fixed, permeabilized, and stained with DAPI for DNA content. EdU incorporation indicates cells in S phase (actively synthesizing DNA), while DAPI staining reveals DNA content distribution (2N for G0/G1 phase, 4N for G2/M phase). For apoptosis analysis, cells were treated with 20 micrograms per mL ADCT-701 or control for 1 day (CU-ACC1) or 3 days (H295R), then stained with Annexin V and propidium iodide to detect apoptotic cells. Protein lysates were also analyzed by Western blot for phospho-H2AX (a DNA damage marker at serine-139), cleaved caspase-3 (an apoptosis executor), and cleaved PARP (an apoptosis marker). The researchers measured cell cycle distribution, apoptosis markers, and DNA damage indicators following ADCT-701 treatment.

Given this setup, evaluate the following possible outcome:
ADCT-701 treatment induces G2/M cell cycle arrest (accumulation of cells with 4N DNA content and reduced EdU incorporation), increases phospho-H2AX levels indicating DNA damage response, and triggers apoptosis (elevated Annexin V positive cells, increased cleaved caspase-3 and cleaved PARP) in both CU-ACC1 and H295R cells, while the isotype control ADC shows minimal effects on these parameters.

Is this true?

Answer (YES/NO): YES